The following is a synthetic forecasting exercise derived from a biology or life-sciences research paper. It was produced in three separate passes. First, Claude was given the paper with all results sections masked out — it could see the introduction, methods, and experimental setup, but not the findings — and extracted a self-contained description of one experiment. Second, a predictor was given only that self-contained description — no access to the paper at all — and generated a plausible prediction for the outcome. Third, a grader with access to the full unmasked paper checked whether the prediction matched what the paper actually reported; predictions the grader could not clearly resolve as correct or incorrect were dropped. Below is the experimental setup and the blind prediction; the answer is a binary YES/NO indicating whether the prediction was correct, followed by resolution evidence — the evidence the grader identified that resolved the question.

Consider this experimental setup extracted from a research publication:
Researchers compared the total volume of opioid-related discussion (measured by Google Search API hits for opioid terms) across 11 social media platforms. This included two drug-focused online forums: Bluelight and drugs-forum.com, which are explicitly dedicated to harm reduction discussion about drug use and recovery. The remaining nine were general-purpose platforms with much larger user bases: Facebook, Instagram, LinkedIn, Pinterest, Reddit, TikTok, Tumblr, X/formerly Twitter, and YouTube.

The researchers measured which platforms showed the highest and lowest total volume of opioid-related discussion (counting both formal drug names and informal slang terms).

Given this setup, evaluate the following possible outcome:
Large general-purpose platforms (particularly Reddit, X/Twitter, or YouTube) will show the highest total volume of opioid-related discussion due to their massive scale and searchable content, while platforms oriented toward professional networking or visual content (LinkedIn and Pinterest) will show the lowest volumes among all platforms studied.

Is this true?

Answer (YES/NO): NO